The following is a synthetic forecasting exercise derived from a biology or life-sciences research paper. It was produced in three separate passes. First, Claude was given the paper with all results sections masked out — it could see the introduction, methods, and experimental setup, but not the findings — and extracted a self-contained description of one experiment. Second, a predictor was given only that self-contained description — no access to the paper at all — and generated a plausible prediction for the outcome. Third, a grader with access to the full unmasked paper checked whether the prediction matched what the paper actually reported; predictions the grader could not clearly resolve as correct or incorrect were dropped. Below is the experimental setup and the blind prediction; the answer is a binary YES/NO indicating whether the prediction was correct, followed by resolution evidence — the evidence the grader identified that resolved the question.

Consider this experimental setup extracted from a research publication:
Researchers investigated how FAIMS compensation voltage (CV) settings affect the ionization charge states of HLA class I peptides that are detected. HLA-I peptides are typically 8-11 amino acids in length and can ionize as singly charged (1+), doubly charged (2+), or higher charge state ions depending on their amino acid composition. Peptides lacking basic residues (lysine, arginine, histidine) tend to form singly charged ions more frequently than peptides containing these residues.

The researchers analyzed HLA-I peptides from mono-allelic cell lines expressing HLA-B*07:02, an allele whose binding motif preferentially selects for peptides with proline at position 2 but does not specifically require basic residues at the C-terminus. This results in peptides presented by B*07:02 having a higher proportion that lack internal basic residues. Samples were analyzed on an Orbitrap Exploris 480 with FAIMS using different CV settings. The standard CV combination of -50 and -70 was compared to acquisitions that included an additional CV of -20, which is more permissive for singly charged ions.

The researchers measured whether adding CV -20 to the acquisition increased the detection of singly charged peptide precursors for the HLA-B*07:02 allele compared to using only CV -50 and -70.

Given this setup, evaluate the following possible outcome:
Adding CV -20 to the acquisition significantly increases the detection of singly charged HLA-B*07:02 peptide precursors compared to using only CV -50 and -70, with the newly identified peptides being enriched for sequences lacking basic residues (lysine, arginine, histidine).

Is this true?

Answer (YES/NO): NO